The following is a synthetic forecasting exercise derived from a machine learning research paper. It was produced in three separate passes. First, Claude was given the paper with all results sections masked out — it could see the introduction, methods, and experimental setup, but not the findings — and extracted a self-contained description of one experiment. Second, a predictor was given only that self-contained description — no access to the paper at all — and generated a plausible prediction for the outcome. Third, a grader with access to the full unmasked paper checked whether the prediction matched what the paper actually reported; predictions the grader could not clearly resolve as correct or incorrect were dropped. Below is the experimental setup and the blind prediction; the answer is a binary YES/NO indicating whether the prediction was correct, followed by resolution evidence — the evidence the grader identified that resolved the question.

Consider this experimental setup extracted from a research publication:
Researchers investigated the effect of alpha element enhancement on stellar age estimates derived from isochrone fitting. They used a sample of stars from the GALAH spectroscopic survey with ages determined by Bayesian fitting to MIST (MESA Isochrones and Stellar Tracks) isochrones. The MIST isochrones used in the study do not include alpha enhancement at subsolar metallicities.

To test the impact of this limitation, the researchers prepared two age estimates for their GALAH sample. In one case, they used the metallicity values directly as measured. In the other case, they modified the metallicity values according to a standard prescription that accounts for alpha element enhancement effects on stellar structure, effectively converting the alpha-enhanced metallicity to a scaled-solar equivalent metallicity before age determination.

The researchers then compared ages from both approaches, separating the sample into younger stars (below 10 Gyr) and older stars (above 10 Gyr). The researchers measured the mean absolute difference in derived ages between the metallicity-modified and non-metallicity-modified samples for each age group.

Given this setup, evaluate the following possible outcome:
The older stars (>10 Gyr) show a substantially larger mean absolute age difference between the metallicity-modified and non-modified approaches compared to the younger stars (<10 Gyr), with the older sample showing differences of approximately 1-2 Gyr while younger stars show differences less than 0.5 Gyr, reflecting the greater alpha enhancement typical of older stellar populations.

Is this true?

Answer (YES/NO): NO